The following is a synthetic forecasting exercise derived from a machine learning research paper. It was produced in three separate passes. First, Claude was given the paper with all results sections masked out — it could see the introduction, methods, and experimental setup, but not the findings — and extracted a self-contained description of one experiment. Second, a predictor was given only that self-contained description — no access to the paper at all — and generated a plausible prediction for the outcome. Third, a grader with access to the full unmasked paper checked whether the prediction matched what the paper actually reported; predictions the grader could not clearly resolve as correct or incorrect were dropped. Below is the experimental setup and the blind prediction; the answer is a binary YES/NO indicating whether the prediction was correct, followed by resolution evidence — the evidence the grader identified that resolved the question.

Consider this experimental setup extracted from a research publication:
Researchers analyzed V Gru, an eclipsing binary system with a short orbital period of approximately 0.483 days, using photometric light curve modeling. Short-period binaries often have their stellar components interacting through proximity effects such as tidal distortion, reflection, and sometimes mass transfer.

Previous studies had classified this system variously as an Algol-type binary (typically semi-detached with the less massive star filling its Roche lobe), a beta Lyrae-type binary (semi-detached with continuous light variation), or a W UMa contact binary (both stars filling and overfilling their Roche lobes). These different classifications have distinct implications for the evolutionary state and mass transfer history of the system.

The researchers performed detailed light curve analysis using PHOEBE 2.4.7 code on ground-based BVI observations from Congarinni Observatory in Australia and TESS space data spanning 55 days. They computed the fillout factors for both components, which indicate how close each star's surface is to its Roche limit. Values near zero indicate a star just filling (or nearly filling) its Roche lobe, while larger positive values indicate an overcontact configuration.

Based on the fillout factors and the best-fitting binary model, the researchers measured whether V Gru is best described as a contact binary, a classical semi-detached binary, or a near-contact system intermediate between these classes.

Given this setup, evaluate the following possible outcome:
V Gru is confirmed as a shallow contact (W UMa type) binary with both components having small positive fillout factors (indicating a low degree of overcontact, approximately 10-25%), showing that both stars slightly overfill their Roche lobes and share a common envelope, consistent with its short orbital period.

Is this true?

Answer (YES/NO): NO